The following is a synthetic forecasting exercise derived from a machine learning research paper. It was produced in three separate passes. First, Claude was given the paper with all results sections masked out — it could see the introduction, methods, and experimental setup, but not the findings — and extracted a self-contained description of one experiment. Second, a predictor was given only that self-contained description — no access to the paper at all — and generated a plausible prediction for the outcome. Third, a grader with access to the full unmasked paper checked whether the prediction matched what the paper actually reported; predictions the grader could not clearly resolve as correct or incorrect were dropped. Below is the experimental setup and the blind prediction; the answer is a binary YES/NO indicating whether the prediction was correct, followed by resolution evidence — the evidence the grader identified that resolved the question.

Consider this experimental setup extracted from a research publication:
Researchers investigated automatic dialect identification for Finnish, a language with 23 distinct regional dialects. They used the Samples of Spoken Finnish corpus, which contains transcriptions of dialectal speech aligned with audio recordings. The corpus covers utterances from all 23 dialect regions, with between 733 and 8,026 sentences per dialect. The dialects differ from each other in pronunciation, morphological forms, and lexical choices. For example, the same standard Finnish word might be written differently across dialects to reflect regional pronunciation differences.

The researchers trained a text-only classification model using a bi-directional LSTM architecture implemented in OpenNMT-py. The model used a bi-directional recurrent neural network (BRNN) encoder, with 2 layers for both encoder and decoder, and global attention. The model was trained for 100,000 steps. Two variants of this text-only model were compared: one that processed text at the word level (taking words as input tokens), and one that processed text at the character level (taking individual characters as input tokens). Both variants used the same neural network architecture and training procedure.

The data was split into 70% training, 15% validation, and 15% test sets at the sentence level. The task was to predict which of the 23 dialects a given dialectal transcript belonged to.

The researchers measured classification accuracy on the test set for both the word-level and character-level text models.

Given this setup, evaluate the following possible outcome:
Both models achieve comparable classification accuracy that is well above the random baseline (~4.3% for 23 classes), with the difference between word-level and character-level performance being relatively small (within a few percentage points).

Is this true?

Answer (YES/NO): NO